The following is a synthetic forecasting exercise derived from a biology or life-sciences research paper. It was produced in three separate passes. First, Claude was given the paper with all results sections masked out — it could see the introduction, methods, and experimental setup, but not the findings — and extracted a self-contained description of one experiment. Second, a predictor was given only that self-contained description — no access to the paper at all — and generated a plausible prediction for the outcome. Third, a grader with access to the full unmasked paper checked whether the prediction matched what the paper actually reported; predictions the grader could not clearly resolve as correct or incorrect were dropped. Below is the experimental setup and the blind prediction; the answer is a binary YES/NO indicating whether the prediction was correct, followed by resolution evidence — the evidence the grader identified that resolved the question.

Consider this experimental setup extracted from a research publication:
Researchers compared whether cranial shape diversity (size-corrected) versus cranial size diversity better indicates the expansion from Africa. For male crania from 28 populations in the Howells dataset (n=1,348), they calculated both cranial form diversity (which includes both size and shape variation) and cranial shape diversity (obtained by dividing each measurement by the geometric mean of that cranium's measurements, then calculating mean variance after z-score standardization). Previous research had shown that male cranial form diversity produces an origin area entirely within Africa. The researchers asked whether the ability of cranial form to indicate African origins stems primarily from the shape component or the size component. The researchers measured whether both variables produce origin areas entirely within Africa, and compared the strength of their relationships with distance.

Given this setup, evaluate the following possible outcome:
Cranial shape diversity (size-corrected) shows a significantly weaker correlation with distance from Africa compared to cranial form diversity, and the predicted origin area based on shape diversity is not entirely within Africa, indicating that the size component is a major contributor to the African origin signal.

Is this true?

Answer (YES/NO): NO